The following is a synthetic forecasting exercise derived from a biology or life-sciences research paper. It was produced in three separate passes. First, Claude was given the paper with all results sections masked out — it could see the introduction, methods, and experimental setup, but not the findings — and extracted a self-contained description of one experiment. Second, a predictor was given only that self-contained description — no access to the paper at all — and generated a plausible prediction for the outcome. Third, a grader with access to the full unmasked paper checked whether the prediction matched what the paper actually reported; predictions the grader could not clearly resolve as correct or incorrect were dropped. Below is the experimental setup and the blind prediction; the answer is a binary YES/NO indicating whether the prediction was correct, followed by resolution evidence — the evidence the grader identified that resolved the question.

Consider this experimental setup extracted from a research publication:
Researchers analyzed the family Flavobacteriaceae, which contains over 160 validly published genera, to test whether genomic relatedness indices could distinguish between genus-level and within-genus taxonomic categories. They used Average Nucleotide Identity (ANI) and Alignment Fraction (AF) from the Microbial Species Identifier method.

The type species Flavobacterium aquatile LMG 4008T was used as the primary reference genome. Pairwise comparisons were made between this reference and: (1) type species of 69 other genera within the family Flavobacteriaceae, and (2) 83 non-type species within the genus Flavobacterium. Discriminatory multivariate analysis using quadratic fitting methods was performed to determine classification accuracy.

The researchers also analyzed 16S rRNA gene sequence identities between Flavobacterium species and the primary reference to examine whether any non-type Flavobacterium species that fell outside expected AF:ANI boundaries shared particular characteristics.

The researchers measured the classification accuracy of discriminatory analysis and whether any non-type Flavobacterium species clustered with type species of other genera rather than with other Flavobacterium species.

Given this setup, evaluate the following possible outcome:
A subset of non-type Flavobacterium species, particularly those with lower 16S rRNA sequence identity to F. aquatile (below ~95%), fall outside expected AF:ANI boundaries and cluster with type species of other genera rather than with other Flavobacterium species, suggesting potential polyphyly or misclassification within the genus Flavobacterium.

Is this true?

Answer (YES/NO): NO